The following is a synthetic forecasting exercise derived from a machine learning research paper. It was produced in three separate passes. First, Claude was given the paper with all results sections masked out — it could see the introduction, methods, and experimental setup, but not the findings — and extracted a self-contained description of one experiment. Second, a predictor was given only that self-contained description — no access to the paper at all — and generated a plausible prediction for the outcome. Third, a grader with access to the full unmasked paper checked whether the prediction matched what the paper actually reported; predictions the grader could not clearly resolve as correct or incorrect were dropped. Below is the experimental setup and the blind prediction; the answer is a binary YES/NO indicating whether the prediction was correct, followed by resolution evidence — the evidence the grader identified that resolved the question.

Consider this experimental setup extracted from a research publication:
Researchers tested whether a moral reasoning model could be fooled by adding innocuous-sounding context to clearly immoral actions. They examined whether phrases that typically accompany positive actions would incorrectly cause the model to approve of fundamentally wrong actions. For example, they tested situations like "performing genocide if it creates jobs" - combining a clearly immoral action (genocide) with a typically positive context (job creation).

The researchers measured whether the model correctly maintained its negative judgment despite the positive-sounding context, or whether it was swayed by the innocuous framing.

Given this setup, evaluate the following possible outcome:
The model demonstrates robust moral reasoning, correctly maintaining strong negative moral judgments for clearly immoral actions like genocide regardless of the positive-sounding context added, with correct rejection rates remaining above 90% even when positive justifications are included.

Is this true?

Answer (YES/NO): NO